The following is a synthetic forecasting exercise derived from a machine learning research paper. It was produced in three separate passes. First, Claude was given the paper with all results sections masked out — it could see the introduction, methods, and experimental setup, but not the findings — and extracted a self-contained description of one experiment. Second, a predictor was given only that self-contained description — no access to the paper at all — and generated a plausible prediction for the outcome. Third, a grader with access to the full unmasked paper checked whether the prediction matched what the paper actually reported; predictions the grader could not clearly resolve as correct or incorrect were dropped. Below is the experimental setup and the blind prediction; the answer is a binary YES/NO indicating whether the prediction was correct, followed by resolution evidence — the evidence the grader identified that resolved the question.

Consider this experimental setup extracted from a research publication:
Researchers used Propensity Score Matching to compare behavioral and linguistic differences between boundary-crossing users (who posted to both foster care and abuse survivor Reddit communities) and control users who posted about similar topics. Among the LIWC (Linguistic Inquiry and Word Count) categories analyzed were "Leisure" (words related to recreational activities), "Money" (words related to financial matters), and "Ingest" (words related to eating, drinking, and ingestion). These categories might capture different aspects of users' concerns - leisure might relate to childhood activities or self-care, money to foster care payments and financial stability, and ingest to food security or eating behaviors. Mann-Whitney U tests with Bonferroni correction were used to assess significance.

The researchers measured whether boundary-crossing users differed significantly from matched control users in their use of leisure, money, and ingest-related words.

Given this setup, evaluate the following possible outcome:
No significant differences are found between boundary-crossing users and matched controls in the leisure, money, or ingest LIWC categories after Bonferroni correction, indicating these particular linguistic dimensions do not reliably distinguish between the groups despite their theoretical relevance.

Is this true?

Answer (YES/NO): NO